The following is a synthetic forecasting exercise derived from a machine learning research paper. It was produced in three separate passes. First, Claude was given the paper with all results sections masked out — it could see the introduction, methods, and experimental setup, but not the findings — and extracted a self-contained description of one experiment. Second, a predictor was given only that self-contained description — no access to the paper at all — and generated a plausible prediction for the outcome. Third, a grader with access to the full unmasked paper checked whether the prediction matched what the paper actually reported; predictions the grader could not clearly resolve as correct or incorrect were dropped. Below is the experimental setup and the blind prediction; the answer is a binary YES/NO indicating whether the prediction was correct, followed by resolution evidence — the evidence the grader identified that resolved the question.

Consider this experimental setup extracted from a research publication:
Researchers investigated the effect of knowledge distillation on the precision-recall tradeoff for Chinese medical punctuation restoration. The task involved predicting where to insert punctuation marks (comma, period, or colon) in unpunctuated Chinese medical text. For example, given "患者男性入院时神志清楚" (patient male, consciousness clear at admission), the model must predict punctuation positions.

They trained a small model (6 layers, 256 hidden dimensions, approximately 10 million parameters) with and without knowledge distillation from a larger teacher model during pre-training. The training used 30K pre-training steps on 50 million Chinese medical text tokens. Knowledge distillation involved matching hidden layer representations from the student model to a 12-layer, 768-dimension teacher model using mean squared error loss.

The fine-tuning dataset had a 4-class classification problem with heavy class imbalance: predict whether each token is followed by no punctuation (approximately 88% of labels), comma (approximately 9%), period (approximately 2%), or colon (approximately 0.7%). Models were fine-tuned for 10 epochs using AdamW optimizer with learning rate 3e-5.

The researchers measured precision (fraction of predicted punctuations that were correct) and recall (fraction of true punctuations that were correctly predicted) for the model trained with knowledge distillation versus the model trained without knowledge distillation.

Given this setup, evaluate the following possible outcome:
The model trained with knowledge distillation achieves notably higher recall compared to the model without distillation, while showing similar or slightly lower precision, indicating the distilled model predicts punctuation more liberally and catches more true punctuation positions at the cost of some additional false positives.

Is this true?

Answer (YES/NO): NO